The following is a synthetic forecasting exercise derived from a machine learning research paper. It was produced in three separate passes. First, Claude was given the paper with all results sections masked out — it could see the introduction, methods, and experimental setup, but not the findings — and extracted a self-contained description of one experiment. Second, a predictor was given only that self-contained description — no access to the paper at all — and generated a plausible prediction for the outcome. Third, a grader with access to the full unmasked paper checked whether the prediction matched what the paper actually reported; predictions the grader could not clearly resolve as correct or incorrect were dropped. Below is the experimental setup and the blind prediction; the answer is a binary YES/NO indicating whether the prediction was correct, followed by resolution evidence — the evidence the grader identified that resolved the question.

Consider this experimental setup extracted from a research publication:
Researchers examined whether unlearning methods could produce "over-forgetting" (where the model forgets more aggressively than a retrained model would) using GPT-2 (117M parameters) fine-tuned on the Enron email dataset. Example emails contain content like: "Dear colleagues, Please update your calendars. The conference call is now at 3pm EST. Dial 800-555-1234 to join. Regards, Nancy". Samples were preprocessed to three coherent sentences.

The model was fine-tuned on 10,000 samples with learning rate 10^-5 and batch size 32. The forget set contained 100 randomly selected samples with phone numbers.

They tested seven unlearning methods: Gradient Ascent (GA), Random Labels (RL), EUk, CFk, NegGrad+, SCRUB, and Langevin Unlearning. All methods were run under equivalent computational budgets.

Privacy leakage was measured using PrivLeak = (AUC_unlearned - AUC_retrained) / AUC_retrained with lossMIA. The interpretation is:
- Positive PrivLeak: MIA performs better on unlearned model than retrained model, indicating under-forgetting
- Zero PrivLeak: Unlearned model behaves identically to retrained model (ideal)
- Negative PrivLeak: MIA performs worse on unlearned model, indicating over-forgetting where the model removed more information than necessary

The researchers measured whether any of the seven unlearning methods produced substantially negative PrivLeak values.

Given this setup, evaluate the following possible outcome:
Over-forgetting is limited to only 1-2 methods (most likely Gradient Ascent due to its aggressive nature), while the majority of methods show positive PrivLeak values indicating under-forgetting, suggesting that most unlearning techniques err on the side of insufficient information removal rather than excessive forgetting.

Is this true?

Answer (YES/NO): YES